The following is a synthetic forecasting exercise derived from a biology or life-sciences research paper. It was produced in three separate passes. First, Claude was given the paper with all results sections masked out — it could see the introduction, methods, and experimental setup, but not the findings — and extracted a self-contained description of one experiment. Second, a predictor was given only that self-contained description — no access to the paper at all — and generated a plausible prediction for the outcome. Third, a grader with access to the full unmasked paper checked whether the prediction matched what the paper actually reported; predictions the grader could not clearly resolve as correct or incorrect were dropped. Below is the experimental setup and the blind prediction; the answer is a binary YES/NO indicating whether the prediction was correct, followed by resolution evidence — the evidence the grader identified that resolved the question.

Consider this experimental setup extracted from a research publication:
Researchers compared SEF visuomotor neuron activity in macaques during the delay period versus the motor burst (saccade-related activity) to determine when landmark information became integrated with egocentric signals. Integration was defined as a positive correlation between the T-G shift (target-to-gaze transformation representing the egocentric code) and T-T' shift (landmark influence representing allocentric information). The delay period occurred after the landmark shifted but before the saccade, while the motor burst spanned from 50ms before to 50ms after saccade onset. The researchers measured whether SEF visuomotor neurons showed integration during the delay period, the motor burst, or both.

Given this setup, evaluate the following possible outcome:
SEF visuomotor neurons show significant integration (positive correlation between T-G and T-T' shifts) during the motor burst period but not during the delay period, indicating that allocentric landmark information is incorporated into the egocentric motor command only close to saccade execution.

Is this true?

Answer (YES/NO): YES